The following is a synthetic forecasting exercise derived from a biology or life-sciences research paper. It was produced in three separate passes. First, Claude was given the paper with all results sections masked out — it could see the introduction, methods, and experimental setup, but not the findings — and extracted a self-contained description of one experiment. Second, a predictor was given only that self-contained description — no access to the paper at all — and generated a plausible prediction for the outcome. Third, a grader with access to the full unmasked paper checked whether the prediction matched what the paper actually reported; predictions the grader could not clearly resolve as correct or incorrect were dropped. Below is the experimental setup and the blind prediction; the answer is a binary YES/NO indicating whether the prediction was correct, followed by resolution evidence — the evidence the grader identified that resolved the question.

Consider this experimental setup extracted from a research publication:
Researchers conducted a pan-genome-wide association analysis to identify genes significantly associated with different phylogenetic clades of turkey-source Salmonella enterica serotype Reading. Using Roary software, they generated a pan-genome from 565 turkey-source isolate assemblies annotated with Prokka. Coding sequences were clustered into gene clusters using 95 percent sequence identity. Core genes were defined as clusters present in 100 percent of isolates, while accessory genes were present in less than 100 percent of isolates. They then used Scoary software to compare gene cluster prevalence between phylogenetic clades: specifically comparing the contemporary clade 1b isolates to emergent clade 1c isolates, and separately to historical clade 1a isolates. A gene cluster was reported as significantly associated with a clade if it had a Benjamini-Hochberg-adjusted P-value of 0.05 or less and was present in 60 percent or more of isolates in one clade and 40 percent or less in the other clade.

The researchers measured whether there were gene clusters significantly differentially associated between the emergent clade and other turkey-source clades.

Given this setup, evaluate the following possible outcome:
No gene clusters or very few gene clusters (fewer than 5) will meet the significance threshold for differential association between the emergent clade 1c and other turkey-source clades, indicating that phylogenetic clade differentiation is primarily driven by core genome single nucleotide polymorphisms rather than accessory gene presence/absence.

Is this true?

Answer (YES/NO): NO